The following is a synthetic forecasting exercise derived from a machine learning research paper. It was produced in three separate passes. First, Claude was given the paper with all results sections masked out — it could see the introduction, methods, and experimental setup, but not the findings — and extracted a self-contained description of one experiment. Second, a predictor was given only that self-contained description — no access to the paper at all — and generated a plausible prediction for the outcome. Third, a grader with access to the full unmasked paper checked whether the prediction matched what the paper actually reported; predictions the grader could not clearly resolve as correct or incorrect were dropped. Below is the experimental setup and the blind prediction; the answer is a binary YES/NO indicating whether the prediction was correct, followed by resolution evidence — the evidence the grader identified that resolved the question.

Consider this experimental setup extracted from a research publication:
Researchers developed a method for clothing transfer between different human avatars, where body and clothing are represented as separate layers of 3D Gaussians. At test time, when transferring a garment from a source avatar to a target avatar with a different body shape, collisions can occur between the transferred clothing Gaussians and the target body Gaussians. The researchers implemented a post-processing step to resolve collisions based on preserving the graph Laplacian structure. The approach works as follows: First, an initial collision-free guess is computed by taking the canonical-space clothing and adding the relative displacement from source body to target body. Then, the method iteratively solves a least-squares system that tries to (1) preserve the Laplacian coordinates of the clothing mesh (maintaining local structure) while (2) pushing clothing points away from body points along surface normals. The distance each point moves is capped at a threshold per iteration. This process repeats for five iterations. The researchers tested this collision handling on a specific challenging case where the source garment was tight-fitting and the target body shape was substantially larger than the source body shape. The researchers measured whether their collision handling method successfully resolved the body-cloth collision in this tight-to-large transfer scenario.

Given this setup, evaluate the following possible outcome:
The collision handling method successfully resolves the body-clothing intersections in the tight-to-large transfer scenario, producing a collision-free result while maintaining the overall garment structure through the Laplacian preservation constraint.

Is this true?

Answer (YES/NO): NO